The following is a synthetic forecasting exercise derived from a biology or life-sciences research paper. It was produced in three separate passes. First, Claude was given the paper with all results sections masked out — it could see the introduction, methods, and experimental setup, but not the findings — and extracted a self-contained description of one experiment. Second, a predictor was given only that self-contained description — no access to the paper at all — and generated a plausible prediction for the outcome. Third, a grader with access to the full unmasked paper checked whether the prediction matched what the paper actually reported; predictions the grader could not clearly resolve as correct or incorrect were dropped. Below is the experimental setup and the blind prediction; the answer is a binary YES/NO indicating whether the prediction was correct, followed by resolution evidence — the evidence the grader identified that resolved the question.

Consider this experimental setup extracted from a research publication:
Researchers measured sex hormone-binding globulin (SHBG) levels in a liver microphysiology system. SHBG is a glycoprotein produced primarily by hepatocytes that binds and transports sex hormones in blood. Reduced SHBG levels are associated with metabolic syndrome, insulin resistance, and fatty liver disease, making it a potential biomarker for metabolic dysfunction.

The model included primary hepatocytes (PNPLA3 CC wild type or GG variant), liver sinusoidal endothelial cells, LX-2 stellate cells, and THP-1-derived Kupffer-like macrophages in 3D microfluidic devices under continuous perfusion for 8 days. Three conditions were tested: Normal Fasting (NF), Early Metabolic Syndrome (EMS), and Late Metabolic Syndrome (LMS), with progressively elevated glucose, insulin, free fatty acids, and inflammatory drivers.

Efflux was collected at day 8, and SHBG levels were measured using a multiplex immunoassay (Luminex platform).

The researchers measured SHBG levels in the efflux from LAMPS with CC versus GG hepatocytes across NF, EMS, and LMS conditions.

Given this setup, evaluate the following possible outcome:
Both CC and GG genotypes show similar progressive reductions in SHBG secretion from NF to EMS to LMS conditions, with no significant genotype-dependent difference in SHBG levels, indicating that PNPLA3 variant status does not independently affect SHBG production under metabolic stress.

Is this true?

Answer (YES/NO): NO